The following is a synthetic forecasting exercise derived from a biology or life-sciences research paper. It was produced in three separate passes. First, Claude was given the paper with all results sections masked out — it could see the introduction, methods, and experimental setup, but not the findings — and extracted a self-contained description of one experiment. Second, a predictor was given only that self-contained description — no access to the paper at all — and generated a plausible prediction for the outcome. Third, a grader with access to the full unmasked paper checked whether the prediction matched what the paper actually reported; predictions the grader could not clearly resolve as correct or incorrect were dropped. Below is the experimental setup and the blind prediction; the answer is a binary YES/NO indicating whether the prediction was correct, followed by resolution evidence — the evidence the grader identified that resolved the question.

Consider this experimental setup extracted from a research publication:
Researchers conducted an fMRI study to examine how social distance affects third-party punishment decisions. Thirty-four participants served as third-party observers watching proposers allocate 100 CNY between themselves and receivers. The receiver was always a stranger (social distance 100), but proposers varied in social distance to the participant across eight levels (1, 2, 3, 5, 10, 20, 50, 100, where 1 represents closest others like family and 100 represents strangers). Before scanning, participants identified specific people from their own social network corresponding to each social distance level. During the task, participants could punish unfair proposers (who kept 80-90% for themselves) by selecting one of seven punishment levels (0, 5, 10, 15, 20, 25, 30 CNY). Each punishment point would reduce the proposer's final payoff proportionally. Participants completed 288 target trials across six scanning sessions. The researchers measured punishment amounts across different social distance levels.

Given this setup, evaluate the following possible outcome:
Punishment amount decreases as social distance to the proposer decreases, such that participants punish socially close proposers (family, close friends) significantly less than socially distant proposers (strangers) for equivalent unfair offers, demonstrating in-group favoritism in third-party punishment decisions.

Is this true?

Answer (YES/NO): YES